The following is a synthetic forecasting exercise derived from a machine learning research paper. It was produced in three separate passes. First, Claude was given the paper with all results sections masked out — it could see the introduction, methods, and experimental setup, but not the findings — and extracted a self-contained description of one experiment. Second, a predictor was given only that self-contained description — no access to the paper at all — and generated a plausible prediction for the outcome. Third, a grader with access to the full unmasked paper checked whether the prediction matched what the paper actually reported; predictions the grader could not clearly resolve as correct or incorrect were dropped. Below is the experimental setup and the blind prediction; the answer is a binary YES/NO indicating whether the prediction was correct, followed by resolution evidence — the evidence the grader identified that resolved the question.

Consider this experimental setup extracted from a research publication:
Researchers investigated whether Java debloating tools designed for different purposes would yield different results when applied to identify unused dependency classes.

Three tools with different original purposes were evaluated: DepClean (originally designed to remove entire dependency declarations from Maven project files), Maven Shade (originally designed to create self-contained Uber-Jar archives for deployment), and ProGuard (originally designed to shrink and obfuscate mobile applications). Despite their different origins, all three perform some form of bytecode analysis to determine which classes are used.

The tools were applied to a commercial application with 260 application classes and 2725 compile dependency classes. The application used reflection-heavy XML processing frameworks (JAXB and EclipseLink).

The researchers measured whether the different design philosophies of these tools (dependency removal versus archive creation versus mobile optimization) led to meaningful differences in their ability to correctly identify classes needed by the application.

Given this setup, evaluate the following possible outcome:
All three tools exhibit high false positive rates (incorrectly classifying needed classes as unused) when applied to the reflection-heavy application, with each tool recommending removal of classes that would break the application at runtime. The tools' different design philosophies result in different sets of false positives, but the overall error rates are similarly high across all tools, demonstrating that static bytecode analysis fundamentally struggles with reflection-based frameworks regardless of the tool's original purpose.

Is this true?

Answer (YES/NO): NO